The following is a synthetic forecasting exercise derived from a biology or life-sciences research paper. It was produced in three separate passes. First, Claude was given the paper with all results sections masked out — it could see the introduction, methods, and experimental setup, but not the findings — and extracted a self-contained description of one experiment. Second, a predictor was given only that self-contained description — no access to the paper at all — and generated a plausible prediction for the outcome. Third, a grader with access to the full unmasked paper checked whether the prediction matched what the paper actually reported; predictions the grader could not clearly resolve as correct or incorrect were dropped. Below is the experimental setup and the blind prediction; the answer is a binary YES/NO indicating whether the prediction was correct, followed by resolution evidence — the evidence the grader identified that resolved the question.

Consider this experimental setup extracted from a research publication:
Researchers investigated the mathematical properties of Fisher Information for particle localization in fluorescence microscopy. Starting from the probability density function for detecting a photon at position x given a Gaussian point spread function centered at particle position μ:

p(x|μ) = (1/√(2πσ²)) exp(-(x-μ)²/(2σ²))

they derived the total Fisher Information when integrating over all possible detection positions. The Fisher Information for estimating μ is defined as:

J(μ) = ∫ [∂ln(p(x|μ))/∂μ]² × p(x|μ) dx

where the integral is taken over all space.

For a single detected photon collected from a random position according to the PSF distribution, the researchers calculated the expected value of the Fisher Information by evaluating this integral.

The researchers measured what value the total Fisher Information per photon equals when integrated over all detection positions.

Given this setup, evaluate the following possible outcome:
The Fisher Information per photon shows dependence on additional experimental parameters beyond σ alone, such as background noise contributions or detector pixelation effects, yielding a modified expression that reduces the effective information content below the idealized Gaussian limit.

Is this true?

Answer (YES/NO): NO